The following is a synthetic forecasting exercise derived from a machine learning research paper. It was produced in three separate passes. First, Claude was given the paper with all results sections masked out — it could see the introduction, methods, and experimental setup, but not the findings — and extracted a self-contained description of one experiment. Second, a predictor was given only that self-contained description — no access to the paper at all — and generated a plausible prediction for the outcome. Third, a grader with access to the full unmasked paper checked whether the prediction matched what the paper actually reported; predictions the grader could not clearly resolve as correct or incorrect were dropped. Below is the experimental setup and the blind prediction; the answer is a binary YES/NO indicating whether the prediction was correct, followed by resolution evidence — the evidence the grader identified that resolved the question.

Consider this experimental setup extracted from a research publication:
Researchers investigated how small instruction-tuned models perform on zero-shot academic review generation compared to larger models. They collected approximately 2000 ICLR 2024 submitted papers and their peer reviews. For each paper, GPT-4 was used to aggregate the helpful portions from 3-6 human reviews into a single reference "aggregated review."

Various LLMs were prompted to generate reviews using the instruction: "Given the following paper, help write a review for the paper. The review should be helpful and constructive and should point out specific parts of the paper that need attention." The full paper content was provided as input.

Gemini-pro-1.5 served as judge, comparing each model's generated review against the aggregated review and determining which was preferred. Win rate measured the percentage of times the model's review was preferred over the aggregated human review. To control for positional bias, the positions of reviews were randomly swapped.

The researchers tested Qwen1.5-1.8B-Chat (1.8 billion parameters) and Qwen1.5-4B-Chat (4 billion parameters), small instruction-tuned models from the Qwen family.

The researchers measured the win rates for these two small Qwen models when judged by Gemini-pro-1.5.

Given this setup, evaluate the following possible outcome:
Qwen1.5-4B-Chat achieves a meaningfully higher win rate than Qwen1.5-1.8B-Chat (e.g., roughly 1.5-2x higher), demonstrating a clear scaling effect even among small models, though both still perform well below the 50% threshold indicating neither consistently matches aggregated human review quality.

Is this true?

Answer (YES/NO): NO